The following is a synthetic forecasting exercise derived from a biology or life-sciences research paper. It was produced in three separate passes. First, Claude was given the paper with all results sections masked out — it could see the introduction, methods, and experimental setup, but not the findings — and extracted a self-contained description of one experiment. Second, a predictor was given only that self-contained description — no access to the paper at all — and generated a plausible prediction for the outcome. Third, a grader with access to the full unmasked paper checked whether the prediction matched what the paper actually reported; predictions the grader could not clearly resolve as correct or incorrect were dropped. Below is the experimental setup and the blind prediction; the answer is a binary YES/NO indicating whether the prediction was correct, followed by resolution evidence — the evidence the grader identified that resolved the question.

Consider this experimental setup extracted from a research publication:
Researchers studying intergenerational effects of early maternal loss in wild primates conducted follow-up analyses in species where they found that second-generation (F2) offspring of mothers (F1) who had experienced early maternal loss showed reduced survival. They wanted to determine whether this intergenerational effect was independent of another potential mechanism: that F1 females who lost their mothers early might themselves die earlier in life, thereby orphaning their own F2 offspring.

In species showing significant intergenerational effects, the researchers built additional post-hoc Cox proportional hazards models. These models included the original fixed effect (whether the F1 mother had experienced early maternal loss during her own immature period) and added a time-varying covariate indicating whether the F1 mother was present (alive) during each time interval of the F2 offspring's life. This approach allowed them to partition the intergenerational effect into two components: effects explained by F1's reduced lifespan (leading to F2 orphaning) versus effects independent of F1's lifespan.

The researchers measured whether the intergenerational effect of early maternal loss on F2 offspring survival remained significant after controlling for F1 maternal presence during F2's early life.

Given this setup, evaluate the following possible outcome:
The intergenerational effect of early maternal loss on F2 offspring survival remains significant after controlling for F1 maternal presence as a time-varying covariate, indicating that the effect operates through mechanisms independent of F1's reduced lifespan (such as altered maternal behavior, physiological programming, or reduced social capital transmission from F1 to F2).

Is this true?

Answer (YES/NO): NO